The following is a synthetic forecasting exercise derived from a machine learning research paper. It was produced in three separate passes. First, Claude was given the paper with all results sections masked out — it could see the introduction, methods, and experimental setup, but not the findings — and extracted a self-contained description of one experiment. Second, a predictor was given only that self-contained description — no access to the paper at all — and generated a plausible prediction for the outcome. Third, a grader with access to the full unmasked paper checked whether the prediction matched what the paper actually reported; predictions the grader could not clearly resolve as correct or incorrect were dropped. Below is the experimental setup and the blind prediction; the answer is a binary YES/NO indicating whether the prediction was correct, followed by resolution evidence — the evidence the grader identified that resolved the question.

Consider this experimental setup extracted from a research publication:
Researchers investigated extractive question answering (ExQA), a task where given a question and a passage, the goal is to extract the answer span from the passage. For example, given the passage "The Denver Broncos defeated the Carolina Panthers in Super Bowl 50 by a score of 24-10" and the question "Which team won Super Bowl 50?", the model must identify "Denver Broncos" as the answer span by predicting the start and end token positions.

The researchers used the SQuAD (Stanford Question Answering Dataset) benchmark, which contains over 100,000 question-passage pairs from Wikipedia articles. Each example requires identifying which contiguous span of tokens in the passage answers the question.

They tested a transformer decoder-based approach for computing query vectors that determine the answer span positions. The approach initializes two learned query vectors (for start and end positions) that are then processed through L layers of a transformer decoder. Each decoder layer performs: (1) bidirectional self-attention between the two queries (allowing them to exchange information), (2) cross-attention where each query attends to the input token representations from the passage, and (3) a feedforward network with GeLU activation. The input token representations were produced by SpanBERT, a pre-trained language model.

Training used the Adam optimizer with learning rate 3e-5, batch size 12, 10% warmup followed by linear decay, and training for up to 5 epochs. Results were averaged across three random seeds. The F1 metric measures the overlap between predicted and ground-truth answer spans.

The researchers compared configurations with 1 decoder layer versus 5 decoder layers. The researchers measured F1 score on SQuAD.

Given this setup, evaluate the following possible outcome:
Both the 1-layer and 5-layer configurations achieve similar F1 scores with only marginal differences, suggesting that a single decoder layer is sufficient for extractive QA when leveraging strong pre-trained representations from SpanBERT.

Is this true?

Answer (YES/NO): YES